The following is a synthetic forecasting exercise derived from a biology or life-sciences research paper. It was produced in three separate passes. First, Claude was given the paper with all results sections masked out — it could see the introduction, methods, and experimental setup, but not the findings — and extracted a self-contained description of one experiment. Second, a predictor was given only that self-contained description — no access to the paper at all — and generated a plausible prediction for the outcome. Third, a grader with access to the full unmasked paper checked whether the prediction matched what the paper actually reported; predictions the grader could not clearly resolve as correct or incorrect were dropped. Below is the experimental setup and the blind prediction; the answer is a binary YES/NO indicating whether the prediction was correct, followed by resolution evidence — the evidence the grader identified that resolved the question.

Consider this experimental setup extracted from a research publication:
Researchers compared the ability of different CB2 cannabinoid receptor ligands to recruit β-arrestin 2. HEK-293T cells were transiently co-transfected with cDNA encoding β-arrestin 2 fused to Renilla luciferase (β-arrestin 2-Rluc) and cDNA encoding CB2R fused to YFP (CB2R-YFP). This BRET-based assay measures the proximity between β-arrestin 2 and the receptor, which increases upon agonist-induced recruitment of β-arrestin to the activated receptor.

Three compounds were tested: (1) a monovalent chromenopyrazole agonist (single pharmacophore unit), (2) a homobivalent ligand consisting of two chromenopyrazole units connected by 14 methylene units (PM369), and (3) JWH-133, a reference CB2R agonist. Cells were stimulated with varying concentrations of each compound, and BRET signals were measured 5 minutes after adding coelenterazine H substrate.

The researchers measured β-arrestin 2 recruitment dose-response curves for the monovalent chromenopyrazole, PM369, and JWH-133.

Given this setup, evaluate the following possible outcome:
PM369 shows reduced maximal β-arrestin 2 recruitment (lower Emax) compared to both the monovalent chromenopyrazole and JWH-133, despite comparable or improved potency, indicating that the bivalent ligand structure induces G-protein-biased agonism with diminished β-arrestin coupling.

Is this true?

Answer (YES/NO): NO